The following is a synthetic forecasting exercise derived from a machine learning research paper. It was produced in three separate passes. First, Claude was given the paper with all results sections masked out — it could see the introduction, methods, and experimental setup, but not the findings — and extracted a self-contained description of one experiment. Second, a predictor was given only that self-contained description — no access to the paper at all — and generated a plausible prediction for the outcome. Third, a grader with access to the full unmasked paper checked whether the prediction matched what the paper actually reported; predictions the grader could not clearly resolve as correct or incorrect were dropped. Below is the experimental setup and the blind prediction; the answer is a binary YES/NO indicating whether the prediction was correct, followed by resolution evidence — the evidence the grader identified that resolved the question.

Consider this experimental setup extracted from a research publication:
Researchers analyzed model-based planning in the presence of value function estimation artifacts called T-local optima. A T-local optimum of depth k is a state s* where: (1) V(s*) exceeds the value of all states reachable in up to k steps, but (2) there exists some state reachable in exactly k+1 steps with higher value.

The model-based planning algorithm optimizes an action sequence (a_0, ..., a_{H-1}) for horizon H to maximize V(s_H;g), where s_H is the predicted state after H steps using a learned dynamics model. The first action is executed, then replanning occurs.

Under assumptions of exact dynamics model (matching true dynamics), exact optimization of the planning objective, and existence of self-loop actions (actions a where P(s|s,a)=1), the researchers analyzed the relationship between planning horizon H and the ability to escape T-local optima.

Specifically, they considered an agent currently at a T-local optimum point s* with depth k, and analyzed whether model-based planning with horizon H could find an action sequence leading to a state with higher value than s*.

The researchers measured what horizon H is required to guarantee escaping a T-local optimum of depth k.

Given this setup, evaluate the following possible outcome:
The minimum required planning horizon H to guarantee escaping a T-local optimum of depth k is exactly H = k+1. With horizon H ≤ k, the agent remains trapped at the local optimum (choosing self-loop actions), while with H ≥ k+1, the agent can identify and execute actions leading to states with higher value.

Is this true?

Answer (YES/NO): YES